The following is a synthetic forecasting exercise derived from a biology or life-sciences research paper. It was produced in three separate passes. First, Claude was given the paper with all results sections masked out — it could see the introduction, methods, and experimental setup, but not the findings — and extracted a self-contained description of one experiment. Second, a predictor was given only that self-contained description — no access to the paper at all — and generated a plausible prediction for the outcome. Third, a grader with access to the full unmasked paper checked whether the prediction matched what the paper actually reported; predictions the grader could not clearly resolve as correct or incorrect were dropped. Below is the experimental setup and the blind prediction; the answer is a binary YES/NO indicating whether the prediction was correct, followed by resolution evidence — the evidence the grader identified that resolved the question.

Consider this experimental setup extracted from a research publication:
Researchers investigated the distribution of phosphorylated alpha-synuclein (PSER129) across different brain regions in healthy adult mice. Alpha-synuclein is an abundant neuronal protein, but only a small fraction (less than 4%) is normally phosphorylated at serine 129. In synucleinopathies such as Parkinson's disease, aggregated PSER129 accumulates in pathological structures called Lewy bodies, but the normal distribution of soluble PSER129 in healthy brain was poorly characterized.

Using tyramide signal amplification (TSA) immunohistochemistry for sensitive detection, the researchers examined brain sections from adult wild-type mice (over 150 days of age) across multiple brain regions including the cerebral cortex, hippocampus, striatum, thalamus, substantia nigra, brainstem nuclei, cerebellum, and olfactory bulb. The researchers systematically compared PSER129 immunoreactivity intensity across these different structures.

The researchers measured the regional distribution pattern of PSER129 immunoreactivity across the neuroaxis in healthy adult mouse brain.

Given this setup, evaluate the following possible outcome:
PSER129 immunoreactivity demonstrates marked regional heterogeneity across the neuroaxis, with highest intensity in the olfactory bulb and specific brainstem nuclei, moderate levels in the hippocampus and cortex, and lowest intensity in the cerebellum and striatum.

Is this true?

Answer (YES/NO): NO